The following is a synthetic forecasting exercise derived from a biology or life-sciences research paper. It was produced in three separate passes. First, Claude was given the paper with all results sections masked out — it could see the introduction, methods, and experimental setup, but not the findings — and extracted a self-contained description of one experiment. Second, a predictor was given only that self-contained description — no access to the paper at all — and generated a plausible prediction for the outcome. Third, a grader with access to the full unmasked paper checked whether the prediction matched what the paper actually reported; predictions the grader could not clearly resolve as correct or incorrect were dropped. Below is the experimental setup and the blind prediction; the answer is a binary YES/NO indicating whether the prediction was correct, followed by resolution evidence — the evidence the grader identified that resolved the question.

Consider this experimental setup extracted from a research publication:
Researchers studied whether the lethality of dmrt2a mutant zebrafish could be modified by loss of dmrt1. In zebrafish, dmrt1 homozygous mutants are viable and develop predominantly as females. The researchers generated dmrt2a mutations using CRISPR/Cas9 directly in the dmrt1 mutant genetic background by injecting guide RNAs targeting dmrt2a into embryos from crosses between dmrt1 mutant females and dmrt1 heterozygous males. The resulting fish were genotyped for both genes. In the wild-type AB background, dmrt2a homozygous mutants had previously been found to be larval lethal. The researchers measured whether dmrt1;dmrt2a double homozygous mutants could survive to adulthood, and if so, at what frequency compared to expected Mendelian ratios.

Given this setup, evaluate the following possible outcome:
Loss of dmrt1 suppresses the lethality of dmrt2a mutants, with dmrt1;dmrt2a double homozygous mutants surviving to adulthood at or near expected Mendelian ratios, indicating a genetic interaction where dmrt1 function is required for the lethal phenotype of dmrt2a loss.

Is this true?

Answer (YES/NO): NO